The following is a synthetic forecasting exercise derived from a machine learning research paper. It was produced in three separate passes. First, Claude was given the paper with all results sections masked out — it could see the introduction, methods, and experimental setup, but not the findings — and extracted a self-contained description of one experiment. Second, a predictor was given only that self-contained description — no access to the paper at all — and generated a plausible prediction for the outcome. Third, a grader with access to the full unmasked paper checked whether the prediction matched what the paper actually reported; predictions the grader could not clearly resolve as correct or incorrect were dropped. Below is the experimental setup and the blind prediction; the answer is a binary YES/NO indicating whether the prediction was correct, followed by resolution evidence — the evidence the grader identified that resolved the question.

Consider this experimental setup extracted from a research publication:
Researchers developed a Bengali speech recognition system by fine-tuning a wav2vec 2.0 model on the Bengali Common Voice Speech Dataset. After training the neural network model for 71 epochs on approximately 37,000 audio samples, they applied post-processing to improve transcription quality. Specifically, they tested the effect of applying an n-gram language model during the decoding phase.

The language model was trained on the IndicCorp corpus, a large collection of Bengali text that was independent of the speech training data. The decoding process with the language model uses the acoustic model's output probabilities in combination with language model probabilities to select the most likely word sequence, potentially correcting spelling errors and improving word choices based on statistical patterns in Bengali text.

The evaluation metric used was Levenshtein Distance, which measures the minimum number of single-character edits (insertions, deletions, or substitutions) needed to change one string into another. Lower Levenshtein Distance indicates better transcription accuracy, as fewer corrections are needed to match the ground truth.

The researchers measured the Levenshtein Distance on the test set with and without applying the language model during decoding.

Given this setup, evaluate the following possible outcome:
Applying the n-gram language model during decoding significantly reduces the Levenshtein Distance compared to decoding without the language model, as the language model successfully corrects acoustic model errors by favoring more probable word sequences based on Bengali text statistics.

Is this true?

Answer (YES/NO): YES